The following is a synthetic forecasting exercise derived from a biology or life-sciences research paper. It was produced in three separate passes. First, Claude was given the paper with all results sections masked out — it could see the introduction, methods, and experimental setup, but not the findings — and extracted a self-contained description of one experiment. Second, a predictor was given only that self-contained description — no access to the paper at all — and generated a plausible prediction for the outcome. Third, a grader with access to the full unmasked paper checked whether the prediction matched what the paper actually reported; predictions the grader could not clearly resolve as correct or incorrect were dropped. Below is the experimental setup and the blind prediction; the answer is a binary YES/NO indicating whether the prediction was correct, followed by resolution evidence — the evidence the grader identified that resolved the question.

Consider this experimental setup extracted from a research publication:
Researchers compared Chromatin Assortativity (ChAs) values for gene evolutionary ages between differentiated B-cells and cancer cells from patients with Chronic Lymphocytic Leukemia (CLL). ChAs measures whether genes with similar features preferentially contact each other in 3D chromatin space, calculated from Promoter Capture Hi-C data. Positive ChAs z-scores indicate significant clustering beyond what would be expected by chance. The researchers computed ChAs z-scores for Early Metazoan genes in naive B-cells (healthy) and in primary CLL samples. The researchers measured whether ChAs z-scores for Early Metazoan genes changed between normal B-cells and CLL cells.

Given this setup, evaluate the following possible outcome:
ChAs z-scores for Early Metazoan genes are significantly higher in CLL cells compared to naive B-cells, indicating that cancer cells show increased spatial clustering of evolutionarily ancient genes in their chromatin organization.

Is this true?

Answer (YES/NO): NO